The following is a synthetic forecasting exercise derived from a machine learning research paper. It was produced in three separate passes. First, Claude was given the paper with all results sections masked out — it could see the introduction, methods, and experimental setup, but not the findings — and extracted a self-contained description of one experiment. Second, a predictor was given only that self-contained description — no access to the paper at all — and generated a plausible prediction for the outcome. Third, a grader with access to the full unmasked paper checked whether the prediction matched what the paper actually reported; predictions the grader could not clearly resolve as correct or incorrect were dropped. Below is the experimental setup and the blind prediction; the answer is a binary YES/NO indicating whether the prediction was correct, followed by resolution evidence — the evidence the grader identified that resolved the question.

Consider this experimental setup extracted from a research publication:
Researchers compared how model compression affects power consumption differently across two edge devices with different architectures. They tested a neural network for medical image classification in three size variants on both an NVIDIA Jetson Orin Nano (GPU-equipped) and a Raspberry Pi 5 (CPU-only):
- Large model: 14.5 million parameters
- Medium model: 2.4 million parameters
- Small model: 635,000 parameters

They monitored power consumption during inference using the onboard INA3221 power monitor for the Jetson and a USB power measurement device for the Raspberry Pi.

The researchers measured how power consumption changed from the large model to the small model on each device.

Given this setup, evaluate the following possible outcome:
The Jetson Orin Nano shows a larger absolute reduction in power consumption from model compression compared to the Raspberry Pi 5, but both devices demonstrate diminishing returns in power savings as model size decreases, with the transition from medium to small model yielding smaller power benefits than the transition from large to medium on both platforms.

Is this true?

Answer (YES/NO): NO